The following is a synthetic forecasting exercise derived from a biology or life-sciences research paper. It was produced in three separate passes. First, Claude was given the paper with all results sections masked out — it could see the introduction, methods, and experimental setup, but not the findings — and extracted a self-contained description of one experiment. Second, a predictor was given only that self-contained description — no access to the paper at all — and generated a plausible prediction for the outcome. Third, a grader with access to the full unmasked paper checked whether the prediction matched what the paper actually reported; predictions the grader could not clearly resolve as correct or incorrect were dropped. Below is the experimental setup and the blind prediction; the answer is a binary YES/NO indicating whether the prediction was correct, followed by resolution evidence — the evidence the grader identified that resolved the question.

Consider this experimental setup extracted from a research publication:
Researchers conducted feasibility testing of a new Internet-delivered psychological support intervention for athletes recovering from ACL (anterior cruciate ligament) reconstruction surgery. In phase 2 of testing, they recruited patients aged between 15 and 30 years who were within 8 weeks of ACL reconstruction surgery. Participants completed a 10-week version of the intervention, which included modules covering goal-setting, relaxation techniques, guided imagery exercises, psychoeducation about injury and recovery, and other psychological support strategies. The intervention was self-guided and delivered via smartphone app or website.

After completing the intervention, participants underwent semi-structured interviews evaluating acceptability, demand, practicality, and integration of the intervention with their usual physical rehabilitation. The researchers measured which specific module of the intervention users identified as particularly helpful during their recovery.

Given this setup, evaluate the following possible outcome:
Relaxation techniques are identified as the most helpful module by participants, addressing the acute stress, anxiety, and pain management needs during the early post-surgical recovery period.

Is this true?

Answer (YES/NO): NO